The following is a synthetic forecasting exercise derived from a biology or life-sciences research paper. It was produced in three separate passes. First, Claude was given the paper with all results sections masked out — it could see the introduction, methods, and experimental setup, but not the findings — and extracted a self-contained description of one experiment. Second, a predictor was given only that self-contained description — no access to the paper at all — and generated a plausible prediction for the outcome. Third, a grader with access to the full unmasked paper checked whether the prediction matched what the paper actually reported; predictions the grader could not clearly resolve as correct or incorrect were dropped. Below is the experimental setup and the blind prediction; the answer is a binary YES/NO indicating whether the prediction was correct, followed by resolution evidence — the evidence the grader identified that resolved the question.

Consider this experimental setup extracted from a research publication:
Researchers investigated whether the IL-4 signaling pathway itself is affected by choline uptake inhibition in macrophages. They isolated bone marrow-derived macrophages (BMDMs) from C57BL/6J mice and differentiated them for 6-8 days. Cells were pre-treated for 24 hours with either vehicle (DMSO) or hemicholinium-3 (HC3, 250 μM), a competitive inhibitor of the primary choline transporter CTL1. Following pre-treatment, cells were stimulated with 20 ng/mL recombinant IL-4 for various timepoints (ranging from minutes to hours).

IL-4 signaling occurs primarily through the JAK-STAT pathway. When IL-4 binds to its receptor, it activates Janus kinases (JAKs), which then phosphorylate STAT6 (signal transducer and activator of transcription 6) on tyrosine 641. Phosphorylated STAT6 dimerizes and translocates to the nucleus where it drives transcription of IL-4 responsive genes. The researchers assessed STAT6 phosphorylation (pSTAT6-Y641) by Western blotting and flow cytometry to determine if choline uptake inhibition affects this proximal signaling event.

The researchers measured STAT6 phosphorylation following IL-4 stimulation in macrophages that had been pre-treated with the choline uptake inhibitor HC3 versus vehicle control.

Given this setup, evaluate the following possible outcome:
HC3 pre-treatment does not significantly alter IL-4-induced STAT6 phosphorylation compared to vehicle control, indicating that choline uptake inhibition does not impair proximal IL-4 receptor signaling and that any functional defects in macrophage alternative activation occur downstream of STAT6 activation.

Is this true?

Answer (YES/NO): NO